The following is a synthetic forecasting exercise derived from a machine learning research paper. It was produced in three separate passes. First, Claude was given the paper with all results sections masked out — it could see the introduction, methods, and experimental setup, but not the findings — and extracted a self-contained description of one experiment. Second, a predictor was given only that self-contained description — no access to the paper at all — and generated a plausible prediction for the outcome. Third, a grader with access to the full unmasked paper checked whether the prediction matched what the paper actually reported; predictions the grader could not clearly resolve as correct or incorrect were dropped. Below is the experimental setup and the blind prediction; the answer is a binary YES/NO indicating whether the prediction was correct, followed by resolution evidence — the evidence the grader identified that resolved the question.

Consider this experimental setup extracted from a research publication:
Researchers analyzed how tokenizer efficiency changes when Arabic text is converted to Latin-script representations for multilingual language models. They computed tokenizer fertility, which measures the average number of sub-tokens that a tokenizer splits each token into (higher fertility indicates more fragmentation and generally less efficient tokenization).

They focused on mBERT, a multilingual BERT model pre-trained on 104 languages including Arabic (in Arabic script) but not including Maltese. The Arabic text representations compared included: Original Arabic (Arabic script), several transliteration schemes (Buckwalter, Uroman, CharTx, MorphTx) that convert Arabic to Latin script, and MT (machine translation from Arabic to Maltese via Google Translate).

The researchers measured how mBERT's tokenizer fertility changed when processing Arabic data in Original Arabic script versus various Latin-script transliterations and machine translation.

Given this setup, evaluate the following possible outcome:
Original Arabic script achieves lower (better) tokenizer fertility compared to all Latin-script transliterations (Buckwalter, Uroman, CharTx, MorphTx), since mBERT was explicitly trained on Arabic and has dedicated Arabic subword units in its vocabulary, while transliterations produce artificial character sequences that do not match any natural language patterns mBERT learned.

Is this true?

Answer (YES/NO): YES